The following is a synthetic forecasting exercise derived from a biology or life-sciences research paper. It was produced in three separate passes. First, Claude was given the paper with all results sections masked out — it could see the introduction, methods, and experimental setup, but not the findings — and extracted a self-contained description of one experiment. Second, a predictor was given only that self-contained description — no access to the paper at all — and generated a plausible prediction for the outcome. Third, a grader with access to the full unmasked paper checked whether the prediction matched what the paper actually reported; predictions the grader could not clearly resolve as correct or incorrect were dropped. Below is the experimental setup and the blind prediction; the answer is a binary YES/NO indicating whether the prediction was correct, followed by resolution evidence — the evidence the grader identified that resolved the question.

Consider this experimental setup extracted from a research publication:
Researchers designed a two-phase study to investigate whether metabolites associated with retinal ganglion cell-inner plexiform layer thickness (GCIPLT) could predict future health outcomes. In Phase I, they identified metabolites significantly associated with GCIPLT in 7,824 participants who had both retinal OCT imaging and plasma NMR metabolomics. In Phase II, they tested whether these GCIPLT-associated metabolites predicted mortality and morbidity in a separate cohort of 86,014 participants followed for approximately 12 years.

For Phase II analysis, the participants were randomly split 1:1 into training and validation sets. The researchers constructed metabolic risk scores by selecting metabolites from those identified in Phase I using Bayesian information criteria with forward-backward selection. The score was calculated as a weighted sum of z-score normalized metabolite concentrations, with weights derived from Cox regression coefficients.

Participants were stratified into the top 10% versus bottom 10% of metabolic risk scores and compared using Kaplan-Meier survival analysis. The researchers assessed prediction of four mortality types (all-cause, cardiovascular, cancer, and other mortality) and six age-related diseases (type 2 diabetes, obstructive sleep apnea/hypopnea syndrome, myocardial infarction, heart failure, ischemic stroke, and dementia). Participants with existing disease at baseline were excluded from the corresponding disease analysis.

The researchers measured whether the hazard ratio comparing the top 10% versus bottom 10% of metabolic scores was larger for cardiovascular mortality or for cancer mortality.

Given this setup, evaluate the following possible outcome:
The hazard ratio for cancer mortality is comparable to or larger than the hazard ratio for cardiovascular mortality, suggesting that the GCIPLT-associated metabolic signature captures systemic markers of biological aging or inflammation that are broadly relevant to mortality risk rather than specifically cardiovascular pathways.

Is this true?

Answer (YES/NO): NO